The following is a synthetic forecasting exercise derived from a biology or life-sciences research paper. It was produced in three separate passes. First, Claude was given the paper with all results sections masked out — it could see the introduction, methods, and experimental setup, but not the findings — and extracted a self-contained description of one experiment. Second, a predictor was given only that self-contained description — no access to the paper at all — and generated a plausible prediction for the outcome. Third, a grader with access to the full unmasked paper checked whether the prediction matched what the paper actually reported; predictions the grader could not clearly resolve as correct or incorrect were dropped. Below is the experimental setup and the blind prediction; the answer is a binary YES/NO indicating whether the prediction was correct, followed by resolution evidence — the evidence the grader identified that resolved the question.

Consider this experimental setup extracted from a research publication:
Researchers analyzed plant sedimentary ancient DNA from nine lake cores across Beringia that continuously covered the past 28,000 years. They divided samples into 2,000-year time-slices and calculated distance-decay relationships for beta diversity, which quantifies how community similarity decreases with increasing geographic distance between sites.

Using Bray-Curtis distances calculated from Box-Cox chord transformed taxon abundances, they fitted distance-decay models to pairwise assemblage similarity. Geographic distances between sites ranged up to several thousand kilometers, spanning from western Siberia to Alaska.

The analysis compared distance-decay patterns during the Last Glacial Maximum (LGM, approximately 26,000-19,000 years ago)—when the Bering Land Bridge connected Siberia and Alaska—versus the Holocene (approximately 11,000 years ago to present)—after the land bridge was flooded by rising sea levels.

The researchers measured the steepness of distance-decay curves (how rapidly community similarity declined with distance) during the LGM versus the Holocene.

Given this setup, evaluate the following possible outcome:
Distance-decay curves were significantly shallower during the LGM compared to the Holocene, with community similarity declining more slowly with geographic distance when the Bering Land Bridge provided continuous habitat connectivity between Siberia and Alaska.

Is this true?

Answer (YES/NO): YES